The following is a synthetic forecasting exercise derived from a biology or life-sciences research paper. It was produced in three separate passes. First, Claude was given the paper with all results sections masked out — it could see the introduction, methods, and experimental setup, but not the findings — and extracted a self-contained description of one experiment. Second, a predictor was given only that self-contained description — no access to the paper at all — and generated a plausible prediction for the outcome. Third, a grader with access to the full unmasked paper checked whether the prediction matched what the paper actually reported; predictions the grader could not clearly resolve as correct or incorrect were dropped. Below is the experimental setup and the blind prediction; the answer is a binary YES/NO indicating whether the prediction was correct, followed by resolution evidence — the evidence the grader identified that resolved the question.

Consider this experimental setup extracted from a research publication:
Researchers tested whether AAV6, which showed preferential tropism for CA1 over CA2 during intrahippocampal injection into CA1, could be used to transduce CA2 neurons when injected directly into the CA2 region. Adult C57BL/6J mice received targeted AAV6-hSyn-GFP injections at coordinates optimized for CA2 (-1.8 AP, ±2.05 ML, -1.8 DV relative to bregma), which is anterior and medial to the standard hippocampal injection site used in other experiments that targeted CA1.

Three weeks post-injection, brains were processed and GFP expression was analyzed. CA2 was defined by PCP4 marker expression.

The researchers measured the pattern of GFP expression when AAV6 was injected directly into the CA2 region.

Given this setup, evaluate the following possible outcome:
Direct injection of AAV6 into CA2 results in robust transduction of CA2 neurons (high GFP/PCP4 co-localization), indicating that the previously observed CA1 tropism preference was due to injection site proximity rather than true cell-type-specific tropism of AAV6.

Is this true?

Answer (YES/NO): YES